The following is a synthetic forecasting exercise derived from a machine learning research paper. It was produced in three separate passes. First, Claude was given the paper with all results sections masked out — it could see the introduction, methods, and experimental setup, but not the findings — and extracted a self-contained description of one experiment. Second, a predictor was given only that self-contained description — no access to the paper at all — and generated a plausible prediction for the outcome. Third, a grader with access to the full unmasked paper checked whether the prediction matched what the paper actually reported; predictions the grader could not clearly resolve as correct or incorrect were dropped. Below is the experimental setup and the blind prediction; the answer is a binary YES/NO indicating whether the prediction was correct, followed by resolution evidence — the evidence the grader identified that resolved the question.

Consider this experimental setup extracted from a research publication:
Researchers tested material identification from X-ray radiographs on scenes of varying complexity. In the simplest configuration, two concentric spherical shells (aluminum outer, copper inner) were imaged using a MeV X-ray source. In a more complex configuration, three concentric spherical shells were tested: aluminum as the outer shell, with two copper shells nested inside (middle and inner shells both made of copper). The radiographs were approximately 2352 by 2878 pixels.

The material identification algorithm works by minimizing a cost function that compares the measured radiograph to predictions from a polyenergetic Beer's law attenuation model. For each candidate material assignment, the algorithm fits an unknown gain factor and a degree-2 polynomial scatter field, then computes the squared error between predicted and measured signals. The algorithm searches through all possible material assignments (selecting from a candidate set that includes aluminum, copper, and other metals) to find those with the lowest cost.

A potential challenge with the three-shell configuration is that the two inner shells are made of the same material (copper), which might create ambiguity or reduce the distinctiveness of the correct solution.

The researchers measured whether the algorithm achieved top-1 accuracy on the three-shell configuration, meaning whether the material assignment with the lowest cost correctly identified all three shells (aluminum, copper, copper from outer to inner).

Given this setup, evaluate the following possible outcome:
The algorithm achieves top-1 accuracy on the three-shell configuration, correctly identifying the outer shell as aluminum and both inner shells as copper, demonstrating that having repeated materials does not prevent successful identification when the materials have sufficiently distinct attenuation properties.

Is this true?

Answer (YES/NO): NO